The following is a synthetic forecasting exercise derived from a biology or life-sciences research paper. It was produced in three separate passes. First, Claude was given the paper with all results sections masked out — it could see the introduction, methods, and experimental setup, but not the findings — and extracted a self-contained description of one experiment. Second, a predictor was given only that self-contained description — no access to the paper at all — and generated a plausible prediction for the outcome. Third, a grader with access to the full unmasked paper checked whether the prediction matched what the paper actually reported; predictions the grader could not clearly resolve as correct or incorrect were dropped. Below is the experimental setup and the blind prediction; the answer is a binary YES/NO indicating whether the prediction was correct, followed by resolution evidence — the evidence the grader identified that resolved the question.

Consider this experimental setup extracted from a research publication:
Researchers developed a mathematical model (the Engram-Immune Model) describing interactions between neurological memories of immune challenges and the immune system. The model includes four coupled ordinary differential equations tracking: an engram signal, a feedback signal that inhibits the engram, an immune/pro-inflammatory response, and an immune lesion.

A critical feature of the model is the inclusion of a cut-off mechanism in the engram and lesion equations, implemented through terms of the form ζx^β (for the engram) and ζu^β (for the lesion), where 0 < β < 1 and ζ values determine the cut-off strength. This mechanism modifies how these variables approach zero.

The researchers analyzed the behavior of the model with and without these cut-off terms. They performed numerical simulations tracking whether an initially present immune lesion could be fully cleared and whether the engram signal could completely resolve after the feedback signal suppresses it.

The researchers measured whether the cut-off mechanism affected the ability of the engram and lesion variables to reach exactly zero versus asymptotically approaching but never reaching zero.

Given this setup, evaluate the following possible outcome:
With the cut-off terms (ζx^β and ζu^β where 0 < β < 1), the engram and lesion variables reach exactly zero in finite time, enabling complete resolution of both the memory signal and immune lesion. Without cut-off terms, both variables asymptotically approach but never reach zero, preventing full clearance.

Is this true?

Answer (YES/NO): YES